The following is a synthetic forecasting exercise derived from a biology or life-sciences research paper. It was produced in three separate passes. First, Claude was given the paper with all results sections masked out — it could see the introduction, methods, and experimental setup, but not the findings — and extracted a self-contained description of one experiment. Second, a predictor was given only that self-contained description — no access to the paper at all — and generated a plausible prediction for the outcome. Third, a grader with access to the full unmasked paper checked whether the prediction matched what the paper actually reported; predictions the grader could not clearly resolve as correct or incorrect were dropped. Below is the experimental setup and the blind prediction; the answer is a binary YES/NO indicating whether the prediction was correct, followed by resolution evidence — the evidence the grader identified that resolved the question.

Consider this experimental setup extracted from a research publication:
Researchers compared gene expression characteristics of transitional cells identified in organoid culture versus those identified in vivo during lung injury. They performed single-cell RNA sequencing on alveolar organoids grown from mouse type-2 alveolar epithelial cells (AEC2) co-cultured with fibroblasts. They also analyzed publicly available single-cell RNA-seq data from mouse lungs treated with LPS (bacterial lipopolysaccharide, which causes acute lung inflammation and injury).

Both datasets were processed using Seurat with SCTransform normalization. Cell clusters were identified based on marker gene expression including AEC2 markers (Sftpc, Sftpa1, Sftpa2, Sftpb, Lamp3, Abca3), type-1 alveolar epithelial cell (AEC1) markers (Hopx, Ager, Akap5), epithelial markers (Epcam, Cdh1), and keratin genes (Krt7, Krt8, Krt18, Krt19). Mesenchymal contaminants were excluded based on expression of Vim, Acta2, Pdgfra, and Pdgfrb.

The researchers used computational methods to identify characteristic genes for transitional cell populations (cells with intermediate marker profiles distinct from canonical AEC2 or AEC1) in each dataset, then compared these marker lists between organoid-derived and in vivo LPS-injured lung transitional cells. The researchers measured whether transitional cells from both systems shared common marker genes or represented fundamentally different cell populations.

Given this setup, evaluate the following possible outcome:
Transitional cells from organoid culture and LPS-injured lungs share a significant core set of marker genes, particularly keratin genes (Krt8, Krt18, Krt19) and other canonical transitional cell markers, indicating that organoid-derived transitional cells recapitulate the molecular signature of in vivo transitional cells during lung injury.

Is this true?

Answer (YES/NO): YES